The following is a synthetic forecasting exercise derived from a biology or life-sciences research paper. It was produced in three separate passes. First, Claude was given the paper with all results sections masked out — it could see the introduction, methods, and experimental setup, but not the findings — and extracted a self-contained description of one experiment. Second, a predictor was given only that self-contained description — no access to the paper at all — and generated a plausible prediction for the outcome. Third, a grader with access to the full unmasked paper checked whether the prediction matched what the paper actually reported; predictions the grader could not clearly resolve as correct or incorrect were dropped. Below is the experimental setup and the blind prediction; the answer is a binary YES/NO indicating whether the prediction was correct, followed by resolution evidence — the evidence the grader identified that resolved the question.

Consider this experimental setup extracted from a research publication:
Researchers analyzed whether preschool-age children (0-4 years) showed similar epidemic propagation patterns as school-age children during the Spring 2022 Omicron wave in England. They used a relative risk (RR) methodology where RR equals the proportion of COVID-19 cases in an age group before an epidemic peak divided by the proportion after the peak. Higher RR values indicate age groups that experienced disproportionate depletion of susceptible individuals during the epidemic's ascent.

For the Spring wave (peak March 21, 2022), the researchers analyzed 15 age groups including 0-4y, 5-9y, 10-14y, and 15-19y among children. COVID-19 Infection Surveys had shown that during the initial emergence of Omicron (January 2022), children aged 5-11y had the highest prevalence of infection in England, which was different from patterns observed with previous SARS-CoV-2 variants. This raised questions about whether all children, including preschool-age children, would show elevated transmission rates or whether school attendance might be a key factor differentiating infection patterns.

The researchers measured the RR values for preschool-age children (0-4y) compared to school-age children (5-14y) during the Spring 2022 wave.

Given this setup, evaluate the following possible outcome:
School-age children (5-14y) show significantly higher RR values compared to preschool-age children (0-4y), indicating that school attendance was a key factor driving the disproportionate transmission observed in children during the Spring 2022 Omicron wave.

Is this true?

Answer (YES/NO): YES